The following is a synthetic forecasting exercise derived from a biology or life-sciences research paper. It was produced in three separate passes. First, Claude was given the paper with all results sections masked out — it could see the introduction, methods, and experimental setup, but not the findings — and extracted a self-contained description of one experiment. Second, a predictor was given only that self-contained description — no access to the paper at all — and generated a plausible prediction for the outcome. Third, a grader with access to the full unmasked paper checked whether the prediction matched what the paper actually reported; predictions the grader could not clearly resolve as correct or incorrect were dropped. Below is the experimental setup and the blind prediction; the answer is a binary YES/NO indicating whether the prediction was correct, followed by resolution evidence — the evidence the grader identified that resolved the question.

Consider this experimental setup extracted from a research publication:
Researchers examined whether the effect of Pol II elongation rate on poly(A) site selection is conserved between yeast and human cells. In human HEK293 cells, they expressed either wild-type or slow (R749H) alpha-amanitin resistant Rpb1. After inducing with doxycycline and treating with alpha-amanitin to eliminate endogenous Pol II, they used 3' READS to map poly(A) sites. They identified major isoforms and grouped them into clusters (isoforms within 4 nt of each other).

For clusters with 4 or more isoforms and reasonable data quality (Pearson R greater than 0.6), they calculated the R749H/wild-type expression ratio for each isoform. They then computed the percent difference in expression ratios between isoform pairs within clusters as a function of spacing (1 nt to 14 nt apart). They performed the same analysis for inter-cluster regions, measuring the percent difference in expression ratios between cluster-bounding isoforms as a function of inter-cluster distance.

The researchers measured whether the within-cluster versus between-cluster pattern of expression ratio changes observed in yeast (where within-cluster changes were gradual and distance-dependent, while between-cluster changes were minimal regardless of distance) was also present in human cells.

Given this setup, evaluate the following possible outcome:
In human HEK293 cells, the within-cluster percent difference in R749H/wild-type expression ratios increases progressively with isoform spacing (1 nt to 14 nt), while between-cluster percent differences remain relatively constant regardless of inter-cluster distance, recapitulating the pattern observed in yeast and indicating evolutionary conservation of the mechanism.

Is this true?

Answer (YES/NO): YES